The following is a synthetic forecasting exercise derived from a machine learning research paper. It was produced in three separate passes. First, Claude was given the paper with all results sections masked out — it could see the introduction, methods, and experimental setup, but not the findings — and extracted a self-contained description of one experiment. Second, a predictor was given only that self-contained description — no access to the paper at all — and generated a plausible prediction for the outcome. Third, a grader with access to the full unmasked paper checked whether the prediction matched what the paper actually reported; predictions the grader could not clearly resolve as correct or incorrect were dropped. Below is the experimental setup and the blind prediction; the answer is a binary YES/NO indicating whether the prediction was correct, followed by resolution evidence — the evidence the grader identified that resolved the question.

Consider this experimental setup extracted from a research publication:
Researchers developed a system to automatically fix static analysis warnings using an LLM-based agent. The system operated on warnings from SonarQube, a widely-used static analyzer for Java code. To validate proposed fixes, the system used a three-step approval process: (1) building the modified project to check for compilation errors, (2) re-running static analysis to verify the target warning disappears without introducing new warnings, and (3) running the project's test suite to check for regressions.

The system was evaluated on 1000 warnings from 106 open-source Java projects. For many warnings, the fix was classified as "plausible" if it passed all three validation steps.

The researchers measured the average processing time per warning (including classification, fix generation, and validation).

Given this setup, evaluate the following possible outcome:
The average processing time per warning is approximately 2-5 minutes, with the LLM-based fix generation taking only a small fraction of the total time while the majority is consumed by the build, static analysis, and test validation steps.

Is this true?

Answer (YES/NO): NO